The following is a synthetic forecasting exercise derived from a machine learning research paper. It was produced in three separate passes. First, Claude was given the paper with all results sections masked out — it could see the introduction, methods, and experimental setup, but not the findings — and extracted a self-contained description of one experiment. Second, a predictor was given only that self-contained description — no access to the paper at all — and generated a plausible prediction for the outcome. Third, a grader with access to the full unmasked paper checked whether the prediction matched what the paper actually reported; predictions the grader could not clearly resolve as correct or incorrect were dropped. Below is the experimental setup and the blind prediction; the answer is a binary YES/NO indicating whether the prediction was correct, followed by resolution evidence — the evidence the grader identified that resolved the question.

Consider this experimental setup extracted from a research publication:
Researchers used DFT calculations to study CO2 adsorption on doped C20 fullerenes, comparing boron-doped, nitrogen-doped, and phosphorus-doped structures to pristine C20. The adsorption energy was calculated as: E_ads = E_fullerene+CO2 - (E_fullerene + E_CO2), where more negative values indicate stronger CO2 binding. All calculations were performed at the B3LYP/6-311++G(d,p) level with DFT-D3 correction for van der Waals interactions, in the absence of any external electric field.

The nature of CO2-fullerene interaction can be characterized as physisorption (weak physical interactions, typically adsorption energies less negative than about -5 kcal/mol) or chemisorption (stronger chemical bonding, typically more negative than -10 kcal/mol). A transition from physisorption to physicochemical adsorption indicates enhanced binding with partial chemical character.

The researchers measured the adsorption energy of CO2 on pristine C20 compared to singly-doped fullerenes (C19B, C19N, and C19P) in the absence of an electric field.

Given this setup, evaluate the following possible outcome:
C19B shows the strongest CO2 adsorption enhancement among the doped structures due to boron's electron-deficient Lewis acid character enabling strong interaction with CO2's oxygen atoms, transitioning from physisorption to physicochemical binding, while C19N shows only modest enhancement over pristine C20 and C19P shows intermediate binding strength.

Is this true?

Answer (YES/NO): NO